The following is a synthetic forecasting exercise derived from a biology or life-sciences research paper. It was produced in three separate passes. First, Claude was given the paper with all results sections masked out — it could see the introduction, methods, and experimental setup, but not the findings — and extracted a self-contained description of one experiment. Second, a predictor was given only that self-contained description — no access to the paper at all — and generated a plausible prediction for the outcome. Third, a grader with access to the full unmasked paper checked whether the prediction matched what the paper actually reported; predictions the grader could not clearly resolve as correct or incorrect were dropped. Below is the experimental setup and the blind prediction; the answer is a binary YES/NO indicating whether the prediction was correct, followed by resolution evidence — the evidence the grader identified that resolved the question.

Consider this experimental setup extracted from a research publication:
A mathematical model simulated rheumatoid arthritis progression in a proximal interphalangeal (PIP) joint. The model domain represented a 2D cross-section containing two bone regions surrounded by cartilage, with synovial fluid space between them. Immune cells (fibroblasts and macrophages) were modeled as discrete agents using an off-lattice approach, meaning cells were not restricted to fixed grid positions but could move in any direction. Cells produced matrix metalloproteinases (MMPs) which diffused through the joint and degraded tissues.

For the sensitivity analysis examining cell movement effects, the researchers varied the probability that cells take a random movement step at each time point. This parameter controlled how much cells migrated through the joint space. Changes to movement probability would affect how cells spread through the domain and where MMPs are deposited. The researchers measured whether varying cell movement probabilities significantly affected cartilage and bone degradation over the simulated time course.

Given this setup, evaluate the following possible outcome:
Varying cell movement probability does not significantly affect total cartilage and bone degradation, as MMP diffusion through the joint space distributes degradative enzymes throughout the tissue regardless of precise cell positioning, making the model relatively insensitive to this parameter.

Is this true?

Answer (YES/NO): YES